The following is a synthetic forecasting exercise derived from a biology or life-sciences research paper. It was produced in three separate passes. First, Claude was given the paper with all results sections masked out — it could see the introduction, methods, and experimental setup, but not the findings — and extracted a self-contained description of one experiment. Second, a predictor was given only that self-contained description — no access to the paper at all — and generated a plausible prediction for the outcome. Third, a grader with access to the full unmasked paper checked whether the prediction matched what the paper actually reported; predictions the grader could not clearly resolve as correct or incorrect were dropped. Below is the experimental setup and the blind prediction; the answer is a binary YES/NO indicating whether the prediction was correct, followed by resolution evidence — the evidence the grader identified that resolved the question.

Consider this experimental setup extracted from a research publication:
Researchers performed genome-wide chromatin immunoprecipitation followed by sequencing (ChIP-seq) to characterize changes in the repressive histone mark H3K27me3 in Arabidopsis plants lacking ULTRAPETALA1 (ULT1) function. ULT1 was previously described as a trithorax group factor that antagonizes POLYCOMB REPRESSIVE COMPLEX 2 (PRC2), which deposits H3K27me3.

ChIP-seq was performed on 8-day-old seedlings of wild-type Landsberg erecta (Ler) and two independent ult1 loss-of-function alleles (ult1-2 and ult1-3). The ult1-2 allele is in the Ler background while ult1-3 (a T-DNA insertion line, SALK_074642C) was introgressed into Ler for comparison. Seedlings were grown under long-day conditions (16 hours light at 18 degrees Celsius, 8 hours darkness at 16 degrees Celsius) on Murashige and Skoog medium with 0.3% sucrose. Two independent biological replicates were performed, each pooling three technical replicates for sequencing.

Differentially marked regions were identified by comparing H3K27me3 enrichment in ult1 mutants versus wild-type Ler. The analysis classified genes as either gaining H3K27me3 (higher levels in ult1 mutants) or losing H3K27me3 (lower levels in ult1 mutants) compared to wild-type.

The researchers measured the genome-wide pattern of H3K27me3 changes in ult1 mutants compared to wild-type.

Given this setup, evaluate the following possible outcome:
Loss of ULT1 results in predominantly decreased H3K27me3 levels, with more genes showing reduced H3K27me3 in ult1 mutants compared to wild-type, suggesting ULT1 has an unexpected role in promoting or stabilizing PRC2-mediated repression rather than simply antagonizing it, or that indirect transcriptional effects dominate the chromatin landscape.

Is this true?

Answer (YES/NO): YES